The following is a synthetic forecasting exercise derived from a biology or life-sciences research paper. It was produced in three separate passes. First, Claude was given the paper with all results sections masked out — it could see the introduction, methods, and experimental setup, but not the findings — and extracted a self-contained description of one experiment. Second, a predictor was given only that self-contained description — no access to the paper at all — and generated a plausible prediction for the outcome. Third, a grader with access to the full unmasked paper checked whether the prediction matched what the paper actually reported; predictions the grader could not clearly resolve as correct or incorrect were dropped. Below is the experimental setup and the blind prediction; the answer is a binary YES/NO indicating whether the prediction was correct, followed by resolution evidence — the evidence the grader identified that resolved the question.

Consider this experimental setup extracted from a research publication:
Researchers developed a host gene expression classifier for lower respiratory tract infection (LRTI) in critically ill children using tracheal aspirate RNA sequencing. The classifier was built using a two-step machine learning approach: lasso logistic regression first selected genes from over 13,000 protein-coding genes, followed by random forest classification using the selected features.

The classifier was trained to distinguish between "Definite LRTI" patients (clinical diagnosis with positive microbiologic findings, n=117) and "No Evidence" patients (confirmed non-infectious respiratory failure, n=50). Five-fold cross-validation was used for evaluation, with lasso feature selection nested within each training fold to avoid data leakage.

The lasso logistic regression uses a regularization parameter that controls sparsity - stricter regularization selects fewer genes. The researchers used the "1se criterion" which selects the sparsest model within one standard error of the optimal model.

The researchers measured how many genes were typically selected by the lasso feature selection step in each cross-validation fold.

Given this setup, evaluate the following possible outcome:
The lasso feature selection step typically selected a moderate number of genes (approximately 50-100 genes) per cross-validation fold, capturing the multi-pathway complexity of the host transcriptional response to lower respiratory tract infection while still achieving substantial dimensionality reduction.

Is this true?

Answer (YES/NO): NO